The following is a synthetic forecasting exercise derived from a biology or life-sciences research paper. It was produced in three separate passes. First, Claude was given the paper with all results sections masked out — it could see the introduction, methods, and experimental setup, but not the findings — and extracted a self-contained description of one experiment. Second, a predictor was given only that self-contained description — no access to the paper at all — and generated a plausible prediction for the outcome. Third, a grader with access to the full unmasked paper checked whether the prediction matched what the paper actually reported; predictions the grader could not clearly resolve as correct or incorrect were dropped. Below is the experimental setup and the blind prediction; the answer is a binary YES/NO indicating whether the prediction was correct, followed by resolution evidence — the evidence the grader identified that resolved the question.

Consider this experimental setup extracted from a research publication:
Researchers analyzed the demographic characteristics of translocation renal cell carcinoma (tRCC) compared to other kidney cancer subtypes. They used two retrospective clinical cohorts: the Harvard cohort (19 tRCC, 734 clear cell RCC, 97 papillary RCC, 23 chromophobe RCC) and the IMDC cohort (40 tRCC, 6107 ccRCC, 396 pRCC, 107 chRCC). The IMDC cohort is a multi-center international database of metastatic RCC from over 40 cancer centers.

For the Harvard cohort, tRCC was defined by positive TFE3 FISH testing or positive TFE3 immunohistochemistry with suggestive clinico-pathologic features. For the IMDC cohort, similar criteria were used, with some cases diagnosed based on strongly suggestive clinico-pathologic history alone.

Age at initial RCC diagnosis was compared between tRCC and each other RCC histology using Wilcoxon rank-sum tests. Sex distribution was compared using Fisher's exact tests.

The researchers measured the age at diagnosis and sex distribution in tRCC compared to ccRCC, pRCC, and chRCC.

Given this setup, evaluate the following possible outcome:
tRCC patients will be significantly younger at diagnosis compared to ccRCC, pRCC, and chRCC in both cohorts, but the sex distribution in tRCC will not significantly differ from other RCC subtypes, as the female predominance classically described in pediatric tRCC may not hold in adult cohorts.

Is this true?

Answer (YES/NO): NO